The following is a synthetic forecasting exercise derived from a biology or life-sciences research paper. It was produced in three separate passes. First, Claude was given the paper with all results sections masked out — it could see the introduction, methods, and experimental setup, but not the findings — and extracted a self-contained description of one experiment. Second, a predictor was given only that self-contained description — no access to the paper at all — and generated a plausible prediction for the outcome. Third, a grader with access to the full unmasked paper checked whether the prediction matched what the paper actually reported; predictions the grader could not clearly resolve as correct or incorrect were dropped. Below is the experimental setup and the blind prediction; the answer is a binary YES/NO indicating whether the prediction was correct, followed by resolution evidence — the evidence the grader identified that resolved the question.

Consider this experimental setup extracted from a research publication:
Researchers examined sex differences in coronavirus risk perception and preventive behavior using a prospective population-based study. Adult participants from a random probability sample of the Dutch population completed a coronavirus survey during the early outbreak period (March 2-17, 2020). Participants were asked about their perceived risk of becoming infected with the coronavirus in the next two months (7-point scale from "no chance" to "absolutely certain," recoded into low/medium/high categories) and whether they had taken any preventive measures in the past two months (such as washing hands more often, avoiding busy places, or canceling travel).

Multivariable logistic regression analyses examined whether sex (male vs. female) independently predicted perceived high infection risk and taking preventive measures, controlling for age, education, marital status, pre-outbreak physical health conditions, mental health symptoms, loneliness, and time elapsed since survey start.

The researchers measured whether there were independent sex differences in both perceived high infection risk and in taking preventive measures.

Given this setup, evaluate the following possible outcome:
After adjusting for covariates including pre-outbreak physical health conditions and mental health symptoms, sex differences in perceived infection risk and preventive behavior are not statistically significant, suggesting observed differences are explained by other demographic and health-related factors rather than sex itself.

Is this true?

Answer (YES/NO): NO